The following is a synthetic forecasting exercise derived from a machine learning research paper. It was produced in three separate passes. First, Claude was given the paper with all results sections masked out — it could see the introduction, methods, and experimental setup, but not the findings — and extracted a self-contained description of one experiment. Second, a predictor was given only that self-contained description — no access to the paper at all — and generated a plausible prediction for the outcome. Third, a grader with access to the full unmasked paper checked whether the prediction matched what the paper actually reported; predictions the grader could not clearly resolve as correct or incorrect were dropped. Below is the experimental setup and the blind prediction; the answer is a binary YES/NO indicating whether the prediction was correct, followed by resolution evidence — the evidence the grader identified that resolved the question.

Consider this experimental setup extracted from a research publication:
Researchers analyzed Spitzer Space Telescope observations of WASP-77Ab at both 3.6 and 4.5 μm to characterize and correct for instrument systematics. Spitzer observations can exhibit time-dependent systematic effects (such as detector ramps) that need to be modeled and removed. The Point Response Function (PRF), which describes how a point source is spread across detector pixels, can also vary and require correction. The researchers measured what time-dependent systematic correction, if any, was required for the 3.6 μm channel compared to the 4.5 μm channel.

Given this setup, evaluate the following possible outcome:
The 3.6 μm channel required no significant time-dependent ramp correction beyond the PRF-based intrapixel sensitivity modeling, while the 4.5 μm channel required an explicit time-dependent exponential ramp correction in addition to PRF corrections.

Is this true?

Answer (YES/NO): NO